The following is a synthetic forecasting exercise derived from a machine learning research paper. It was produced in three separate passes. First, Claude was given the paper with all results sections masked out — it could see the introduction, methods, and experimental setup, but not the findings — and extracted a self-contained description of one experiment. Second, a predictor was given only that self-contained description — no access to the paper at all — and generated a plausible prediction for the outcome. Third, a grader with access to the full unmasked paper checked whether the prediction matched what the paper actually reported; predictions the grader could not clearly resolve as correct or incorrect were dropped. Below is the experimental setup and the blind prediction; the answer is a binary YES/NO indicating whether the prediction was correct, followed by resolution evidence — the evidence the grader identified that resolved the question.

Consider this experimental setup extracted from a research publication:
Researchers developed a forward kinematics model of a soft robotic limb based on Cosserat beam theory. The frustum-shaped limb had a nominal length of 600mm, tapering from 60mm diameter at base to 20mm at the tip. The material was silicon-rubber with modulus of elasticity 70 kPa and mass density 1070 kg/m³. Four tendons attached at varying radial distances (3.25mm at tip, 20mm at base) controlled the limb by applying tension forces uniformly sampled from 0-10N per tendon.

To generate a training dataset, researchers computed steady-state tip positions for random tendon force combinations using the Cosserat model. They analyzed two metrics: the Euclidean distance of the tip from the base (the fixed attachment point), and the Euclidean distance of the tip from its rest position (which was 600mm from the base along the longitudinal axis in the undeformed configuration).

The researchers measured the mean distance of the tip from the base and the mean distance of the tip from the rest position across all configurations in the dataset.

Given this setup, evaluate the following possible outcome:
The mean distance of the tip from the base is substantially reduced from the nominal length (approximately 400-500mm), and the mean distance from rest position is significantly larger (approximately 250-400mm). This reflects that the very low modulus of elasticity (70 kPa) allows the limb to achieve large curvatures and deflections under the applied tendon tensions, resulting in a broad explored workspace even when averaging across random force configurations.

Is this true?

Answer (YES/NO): NO